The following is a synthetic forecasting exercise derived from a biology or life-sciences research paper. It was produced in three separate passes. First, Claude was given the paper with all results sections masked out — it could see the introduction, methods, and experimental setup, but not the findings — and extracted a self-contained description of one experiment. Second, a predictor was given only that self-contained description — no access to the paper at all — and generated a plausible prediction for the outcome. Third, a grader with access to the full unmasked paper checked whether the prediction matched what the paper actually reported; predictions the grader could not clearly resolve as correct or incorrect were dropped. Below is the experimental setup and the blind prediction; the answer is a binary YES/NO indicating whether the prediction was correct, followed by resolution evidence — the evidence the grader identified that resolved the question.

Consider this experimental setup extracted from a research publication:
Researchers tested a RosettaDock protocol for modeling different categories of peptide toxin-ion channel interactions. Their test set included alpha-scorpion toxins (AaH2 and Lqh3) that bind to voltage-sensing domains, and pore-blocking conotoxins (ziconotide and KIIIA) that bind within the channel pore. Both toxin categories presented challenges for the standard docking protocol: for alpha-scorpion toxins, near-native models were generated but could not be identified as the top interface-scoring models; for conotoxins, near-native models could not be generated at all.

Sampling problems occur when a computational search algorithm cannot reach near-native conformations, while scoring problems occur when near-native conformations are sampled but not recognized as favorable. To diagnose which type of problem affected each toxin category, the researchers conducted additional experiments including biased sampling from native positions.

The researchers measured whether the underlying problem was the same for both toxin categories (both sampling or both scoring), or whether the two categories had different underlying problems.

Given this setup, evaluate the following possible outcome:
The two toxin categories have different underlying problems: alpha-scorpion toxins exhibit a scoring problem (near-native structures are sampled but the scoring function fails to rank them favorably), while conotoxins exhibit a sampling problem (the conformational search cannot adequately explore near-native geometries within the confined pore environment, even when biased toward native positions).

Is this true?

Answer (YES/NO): NO